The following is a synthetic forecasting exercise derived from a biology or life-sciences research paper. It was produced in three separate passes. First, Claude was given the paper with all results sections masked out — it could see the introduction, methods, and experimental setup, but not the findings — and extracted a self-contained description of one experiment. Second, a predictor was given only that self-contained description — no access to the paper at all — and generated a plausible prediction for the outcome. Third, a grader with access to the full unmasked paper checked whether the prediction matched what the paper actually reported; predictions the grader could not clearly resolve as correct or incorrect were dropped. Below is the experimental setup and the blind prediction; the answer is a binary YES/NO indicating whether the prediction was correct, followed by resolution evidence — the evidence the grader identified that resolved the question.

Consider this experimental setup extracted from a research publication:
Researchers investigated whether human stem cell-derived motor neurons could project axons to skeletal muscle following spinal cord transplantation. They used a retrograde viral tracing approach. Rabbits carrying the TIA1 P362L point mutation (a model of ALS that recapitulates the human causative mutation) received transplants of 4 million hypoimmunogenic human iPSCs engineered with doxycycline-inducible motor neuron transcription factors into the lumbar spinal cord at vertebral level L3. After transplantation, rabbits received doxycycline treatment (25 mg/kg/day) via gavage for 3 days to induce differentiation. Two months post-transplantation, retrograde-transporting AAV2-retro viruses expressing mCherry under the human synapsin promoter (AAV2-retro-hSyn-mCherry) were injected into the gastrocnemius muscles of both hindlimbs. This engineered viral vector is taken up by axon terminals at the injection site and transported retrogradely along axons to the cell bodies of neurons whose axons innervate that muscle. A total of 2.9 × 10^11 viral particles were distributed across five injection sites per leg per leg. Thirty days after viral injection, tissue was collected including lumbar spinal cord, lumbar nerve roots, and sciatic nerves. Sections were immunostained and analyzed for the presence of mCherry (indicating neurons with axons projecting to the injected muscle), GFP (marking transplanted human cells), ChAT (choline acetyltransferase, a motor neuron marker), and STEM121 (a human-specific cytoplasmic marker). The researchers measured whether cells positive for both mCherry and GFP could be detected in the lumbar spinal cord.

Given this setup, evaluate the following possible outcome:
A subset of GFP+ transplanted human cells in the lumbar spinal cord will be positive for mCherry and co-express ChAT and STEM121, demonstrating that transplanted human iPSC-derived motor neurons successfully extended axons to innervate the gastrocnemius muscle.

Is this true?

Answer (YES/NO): YES